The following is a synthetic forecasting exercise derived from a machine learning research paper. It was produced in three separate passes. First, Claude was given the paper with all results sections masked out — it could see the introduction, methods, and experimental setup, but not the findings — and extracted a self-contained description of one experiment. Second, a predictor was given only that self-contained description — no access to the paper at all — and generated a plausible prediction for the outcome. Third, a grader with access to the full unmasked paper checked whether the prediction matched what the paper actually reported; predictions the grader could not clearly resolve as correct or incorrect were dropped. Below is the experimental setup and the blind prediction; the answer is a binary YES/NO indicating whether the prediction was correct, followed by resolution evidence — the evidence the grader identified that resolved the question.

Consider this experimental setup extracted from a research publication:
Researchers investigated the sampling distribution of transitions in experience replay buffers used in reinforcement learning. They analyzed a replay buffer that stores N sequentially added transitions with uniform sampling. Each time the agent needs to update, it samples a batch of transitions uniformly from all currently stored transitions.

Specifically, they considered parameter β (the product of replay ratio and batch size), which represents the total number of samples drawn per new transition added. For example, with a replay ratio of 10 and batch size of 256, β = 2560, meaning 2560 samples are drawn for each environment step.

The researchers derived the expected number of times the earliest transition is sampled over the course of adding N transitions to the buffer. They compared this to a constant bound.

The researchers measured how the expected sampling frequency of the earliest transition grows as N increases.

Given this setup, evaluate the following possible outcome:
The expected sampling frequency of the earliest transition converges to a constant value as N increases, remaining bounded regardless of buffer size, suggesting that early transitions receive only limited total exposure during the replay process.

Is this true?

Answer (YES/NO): NO